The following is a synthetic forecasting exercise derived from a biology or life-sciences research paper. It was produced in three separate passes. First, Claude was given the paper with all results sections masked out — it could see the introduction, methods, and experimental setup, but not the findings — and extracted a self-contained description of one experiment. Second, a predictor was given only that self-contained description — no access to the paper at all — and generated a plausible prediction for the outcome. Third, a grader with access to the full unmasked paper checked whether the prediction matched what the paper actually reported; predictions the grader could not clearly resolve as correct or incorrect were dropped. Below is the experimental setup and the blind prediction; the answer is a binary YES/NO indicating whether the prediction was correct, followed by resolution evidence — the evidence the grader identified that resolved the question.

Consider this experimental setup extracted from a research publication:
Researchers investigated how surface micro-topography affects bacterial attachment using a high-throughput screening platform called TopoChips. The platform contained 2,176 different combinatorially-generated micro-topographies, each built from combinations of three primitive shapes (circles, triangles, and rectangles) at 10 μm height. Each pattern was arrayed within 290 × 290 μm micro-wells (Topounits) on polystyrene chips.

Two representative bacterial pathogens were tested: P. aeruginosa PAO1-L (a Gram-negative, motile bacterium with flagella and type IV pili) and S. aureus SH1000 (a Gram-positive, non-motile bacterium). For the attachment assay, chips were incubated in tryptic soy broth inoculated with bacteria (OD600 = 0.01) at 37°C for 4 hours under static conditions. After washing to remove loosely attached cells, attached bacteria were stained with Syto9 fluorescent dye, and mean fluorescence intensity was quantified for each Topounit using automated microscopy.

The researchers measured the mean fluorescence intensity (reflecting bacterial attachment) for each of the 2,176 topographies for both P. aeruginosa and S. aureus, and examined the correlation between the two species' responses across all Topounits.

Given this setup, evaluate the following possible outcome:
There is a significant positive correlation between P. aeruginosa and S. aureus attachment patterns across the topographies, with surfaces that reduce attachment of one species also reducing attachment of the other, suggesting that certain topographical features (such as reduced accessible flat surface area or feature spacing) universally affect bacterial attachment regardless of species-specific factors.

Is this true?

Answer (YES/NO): YES